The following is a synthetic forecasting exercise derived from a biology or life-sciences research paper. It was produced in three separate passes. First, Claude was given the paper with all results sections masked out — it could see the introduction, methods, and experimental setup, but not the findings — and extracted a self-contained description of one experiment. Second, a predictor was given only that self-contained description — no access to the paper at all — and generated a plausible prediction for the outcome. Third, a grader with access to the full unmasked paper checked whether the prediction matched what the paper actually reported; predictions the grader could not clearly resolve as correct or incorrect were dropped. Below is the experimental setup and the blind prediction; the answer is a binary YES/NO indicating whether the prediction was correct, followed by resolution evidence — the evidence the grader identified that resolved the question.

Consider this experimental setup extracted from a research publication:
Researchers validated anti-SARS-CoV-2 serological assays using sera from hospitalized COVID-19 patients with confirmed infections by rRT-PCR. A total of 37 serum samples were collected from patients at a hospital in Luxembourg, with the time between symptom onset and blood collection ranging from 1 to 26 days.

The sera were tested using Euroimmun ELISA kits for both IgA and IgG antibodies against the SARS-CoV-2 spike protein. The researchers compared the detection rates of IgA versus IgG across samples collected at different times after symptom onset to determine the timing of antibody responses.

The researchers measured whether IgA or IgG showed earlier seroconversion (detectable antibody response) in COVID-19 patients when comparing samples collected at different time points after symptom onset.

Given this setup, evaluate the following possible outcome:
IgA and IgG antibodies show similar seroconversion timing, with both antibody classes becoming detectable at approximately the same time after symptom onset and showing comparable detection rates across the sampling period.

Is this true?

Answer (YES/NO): NO